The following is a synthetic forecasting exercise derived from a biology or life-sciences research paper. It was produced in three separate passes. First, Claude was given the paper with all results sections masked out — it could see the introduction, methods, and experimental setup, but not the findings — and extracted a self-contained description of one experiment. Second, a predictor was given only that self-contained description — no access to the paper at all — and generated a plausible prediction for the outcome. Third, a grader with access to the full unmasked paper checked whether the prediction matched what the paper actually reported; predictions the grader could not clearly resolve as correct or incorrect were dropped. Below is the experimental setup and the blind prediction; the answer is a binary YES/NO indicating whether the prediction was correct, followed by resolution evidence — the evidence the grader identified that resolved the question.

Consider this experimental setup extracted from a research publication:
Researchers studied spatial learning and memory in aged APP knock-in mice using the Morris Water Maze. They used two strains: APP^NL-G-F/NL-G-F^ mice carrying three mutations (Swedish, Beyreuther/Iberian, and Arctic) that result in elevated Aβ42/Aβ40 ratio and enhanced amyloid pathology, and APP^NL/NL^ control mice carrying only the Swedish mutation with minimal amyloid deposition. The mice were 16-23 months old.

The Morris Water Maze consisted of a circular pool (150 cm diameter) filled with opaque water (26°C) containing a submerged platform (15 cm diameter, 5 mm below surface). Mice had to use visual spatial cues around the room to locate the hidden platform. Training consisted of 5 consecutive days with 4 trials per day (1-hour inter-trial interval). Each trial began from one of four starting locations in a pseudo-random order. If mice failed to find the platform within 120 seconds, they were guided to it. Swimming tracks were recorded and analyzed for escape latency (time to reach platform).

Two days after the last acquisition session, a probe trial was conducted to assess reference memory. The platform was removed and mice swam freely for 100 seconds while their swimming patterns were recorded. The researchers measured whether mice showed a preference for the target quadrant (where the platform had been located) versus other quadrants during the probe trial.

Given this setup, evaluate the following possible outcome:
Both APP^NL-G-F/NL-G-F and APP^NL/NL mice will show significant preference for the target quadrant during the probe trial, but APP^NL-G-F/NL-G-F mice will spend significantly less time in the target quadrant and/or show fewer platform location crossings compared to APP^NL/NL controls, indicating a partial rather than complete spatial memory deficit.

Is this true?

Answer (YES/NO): NO